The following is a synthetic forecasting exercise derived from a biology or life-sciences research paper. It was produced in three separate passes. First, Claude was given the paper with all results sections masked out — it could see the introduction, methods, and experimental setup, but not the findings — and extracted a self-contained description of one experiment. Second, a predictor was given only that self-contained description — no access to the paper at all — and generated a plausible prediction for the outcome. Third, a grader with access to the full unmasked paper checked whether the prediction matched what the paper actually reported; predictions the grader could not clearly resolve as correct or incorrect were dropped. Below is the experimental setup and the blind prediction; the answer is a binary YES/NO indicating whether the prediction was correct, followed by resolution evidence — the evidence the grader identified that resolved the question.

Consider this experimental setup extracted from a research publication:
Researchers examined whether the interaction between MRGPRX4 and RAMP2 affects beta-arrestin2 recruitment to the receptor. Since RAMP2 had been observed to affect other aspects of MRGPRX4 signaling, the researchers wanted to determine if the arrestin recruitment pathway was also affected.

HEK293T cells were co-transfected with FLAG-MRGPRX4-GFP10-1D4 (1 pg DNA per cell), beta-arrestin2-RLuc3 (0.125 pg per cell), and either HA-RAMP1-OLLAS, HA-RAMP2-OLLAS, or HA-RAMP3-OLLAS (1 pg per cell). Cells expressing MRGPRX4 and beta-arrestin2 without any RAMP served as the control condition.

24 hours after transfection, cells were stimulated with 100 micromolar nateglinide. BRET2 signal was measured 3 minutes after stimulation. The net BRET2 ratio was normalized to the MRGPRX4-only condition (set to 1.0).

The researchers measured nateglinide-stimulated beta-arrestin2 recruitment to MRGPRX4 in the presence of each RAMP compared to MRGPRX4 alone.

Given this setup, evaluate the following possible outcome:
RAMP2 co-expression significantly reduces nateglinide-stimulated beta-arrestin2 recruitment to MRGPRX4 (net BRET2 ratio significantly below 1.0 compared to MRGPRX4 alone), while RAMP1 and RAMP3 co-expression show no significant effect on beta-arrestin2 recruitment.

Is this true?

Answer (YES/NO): NO